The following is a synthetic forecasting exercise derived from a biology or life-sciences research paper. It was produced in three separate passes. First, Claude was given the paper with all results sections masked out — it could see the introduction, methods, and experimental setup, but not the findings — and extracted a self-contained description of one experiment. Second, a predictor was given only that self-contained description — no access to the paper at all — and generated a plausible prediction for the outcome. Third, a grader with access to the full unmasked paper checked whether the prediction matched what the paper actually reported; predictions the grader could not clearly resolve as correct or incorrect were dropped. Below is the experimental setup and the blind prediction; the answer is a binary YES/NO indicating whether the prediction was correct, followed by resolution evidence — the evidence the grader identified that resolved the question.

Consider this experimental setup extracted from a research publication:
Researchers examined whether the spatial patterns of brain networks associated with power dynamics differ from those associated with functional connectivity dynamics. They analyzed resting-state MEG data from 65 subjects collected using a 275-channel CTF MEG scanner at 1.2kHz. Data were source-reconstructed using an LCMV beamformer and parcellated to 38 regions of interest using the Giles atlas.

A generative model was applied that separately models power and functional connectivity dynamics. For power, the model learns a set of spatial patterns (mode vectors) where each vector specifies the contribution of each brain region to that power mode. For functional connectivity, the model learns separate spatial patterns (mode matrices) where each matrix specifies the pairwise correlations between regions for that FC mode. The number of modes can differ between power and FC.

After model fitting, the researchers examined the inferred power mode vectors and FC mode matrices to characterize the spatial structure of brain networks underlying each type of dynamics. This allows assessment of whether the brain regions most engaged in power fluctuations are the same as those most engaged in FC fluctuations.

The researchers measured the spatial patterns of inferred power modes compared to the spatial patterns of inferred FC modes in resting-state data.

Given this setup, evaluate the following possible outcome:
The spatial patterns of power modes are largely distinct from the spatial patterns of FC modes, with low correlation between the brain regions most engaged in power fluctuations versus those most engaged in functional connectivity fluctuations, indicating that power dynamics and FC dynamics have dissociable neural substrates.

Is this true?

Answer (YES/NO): NO